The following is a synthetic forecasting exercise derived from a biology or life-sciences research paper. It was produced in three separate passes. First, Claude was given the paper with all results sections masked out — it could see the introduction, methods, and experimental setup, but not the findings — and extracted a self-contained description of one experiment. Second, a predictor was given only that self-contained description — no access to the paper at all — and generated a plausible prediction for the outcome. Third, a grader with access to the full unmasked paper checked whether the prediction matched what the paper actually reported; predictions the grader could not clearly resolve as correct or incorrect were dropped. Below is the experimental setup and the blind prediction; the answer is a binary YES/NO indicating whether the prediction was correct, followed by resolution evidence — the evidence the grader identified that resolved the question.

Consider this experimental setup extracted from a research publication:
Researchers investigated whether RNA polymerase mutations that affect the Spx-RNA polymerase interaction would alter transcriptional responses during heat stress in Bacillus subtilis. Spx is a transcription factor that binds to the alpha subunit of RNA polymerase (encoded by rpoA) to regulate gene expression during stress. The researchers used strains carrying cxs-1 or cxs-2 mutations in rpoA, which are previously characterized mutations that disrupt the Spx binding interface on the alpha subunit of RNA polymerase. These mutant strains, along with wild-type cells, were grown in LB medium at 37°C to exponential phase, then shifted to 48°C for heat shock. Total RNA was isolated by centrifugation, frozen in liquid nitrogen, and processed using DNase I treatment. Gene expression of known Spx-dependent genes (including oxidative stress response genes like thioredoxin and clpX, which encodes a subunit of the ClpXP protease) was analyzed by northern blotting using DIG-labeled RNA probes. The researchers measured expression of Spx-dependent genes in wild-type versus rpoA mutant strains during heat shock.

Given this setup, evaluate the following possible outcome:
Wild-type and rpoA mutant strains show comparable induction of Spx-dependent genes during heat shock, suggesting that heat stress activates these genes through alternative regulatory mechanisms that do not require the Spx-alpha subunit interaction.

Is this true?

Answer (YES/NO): NO